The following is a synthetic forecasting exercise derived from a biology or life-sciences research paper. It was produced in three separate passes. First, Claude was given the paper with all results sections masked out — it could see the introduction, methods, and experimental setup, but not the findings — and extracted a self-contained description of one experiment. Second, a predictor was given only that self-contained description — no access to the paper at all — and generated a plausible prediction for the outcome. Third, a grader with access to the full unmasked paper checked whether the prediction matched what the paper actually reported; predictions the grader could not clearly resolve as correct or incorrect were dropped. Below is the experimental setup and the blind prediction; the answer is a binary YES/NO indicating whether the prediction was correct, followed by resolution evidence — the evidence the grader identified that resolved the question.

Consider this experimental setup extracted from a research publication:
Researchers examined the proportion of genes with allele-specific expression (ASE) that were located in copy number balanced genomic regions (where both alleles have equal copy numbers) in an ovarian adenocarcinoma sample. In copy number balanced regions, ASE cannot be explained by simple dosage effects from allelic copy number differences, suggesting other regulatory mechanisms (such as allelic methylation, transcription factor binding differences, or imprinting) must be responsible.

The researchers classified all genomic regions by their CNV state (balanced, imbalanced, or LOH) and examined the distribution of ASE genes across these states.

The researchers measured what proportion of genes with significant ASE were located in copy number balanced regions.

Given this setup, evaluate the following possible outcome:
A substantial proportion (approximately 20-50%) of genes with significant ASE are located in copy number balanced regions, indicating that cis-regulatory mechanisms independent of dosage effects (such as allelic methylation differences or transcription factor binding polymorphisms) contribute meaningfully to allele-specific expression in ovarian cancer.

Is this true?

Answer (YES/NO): YES